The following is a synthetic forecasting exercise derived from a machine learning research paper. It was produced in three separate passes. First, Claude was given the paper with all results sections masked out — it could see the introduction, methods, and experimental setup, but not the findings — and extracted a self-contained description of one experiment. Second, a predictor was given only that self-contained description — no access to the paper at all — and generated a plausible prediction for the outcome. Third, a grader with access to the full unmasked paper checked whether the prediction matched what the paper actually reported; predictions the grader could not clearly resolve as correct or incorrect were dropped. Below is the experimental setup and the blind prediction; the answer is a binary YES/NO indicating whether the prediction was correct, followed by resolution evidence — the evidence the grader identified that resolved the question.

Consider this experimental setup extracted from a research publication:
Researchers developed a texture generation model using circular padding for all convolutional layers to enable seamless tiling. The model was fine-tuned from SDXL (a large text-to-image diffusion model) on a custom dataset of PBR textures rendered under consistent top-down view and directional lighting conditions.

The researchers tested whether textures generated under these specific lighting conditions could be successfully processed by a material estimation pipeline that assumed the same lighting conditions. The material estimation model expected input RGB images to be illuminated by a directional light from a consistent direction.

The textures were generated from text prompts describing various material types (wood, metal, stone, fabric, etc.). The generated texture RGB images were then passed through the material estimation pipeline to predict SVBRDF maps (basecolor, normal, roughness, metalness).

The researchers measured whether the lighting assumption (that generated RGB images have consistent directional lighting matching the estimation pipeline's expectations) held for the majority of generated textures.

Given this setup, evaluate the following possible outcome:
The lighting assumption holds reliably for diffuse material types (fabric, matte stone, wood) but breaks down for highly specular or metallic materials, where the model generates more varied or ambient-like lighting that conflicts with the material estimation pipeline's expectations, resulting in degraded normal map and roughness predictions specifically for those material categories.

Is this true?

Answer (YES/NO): NO